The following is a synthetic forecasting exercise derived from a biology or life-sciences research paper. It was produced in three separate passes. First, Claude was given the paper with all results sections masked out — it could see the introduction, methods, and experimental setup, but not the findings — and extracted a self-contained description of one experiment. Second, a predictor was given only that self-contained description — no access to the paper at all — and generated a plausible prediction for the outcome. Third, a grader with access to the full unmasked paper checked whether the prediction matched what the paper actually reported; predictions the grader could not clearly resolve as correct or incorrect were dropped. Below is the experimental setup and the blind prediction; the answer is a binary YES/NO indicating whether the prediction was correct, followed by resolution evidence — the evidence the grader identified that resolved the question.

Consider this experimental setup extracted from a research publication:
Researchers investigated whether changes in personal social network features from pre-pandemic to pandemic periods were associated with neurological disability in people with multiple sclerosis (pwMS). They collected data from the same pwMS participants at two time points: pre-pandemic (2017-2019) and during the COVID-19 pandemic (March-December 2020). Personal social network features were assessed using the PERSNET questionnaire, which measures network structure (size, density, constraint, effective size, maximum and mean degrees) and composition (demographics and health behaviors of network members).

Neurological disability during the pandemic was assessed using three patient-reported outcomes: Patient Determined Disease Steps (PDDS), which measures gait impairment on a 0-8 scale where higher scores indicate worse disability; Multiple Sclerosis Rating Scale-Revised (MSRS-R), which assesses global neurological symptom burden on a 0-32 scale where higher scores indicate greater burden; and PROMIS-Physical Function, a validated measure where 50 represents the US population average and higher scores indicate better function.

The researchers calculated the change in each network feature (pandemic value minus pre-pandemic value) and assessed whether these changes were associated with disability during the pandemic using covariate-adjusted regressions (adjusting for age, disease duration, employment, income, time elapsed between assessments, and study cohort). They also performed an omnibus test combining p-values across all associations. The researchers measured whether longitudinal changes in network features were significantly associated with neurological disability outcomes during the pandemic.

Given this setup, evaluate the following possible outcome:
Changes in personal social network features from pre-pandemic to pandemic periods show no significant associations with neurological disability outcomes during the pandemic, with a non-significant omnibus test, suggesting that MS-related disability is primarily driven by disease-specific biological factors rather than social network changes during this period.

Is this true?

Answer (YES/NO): YES